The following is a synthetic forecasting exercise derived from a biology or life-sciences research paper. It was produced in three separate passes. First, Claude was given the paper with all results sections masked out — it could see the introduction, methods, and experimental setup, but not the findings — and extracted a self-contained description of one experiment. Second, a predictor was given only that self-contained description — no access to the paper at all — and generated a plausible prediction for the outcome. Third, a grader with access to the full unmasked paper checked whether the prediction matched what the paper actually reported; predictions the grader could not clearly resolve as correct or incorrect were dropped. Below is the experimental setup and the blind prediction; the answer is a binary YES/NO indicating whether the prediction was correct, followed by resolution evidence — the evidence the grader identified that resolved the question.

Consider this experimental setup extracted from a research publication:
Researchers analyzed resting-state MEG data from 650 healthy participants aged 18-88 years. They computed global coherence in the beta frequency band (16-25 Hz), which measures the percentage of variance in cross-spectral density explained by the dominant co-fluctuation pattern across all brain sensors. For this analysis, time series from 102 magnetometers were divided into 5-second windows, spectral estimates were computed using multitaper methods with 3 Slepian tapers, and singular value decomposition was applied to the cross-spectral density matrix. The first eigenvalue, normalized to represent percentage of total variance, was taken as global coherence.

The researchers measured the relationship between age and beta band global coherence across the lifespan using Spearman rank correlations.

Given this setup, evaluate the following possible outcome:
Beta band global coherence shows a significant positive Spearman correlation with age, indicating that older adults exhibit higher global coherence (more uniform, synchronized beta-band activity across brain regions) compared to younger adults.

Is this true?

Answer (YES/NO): NO